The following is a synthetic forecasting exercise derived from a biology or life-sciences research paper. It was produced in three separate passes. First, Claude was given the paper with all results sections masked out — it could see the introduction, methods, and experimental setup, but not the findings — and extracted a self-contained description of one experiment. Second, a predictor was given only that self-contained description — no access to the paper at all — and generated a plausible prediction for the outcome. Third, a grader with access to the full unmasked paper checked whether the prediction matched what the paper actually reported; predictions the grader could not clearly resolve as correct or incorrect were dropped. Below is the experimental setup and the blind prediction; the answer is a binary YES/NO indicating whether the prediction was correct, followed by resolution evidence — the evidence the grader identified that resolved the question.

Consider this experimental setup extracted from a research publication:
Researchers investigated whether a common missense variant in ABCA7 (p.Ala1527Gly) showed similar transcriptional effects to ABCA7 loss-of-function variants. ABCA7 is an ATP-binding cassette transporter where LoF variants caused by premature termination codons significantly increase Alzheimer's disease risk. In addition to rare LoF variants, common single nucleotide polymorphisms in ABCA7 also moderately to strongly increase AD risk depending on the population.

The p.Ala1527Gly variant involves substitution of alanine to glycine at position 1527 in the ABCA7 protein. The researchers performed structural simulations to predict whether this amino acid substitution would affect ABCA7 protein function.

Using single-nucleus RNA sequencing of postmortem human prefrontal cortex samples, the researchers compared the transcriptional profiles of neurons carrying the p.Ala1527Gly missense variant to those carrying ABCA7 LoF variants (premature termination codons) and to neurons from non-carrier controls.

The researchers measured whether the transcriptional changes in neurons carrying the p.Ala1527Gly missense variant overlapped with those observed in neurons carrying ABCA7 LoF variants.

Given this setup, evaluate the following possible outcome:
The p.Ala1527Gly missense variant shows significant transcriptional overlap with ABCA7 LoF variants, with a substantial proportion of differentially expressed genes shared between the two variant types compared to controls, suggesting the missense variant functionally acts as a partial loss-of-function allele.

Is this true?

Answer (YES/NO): YES